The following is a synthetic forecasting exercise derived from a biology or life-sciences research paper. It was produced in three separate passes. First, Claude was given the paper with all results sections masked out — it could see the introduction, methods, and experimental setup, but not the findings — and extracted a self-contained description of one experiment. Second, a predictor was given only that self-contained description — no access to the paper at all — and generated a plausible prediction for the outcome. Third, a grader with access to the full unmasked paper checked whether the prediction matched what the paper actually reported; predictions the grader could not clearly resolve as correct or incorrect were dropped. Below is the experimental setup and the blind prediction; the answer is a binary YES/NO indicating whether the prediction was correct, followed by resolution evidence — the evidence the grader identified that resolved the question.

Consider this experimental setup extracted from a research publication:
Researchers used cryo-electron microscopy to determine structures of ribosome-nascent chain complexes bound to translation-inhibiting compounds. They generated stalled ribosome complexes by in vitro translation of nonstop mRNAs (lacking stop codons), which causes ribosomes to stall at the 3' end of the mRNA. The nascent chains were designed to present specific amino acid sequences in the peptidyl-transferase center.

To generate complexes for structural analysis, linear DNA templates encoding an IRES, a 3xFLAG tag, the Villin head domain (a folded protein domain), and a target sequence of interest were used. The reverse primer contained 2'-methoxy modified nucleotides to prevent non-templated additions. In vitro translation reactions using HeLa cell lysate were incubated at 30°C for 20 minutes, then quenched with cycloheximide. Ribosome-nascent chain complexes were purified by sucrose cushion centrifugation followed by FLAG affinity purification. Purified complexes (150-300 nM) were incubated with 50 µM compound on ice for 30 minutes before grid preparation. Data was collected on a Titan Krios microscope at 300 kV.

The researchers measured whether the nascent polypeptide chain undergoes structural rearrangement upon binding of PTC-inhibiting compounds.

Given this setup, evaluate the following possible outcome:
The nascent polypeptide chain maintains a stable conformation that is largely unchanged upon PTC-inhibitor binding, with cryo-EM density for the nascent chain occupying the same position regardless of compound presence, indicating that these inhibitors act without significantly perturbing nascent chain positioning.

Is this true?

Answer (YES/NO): NO